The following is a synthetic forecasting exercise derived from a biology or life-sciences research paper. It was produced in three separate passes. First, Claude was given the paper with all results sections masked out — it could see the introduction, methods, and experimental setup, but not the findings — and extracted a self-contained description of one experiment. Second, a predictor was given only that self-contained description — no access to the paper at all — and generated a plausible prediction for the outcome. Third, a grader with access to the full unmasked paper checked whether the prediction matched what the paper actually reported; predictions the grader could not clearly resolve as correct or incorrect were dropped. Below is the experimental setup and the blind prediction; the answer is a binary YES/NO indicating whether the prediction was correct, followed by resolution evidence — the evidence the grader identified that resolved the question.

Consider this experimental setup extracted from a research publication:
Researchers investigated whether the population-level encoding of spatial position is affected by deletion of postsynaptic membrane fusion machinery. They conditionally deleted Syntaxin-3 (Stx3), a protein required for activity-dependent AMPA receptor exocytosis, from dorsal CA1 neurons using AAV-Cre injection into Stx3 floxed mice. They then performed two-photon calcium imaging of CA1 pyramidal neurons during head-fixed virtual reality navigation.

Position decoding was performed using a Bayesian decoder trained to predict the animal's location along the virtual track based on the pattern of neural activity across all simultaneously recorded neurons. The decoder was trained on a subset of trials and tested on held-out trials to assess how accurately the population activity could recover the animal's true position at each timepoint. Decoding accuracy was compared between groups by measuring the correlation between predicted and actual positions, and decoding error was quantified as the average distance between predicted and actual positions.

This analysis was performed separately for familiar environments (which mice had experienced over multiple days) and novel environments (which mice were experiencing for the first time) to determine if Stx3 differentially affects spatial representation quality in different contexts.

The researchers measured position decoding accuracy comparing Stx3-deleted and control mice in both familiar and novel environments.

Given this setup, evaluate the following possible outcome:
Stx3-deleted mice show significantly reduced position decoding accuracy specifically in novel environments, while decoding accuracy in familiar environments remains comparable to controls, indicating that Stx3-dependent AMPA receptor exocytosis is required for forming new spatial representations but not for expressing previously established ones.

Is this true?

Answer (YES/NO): NO